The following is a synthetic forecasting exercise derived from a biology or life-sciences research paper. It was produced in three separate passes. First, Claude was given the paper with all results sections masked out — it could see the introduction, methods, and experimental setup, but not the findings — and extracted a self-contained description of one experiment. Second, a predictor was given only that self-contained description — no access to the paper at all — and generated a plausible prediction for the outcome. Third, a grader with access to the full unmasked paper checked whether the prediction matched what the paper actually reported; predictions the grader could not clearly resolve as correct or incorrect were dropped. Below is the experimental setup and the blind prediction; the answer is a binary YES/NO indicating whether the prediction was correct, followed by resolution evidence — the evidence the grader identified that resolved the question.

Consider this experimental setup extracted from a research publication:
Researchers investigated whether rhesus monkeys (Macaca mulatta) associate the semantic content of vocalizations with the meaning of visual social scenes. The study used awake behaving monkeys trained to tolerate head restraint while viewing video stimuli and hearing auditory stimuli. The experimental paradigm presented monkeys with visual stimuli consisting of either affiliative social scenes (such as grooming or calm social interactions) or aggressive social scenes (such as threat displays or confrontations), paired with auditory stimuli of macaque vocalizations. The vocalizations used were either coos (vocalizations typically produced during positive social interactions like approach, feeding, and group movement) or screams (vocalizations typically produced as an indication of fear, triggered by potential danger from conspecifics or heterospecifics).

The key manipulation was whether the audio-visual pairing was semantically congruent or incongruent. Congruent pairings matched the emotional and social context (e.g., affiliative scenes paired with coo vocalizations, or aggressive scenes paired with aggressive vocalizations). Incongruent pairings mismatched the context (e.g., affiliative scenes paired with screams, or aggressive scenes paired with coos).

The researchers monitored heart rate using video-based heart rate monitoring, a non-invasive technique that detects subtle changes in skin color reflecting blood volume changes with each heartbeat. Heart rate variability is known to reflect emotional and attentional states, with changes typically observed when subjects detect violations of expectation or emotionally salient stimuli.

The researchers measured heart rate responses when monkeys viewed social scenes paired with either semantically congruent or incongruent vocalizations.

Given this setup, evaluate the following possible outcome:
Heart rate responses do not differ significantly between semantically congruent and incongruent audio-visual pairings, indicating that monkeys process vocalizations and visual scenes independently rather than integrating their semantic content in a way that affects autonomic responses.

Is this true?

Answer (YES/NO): NO